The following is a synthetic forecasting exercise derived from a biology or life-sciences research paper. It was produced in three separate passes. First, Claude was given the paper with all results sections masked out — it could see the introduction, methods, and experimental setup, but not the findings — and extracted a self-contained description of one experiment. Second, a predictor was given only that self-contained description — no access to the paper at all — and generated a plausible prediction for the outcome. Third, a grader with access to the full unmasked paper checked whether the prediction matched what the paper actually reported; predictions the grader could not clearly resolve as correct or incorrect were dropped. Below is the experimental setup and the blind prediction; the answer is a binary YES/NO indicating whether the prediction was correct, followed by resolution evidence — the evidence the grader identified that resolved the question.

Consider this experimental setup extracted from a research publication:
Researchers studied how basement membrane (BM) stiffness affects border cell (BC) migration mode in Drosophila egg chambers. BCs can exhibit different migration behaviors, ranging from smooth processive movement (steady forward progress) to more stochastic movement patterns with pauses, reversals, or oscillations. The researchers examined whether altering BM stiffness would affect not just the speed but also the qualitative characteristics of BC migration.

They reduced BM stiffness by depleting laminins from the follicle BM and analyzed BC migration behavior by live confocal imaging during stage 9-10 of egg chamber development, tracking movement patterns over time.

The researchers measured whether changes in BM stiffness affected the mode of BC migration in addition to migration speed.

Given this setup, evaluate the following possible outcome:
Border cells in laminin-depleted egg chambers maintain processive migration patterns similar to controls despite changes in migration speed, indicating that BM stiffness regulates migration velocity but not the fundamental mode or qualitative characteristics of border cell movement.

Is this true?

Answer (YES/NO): NO